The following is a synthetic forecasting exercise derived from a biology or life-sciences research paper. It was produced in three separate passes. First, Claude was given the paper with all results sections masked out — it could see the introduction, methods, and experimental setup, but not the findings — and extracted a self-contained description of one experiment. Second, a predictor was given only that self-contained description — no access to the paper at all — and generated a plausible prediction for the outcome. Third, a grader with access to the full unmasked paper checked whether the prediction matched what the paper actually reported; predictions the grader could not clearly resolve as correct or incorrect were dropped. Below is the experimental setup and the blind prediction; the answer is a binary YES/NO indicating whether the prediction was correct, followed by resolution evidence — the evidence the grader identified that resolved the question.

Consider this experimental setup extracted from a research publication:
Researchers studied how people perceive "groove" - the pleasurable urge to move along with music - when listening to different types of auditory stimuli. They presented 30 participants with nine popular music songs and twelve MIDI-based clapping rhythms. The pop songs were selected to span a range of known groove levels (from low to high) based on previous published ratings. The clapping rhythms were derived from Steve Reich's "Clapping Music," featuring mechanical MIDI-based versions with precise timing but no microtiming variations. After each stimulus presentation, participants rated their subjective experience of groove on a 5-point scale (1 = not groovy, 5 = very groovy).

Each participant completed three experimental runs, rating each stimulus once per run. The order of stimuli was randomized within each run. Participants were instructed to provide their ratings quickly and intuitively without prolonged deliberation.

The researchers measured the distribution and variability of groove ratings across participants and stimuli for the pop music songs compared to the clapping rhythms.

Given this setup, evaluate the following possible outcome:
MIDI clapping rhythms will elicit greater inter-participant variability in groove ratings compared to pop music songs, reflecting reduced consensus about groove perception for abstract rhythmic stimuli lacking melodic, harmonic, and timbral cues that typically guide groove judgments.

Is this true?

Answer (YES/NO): YES